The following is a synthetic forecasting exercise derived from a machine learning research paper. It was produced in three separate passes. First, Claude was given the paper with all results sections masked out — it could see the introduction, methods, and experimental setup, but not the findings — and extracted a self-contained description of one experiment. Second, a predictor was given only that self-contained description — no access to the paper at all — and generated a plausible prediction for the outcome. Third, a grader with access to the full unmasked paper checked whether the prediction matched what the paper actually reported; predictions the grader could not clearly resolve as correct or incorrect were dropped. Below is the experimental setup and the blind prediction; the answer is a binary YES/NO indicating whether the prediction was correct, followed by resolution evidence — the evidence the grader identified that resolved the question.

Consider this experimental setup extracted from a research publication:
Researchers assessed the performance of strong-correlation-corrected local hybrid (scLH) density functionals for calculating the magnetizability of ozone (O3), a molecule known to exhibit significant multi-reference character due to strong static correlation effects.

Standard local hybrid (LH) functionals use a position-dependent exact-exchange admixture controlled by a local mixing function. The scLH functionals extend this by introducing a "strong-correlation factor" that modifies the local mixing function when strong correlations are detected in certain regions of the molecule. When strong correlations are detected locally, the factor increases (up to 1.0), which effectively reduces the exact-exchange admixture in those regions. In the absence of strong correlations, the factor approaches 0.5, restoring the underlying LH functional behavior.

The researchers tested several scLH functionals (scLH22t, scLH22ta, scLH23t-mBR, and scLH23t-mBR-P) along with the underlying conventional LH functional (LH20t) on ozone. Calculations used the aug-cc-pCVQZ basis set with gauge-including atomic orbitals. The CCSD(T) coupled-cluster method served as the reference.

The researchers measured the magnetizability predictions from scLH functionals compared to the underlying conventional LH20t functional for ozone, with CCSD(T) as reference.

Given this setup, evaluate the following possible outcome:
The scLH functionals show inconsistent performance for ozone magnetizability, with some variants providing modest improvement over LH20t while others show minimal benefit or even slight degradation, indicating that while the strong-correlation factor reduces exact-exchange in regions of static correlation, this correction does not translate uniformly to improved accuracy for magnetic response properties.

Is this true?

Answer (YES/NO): NO